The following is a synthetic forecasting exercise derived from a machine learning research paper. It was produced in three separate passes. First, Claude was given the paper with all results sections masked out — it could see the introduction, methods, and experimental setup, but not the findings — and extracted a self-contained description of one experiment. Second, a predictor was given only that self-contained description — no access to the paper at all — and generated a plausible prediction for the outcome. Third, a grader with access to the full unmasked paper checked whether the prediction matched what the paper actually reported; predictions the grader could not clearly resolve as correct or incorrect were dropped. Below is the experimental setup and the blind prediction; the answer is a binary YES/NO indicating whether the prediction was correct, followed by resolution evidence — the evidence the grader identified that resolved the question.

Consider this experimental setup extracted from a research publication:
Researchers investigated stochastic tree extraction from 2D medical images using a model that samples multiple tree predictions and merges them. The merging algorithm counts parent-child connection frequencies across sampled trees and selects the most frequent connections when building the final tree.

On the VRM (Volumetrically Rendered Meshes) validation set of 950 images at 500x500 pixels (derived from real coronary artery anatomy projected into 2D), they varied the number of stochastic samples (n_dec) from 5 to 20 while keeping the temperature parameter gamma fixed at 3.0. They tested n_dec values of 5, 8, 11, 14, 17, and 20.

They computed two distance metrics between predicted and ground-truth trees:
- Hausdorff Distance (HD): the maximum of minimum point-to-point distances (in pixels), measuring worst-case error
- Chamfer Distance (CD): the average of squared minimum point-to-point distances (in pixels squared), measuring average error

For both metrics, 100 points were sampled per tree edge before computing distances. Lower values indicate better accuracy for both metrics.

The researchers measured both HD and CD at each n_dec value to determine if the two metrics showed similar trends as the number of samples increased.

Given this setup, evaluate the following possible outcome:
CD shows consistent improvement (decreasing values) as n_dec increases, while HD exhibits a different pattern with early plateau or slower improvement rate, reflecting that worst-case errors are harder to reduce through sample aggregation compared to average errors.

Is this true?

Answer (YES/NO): NO